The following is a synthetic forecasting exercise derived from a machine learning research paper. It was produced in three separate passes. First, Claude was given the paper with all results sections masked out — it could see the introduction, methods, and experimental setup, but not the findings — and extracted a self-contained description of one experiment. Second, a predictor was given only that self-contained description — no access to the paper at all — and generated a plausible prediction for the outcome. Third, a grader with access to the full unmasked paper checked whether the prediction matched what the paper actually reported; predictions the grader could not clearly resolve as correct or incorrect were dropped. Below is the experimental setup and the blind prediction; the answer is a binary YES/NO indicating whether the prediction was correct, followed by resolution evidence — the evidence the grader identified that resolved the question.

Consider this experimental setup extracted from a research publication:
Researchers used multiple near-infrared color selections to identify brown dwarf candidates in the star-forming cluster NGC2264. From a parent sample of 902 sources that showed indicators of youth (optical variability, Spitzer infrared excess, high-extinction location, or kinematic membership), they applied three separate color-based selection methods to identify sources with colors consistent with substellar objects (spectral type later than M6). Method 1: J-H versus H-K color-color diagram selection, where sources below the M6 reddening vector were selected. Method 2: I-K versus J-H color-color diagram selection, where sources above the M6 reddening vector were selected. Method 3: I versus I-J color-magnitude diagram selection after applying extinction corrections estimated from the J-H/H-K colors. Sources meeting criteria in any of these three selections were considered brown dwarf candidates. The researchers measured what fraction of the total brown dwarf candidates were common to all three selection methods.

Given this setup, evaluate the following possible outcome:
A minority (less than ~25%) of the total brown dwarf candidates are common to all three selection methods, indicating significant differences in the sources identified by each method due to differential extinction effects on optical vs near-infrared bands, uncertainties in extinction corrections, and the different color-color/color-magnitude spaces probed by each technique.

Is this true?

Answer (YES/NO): YES